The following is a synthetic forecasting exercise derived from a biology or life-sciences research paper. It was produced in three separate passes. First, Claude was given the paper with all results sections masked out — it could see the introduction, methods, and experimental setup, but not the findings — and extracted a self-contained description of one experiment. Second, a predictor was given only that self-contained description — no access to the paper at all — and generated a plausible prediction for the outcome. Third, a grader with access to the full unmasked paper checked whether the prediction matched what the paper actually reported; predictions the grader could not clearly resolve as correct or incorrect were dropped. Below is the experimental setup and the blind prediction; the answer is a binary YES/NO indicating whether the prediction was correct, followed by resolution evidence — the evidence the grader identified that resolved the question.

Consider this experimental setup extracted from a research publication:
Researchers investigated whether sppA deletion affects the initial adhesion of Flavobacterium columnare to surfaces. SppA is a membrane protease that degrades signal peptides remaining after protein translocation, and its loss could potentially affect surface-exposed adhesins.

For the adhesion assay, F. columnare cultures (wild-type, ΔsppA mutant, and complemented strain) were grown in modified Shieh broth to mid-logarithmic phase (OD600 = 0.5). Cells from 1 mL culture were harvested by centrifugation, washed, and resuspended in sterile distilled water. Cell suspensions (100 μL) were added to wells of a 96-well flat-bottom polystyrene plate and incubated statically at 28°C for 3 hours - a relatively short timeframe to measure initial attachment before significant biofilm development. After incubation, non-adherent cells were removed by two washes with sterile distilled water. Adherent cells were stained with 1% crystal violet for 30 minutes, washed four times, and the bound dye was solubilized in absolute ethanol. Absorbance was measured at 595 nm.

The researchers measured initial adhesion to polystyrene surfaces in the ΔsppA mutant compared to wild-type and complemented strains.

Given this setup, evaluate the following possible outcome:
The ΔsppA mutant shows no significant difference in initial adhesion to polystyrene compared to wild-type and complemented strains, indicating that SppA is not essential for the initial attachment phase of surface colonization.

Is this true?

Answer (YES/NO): NO